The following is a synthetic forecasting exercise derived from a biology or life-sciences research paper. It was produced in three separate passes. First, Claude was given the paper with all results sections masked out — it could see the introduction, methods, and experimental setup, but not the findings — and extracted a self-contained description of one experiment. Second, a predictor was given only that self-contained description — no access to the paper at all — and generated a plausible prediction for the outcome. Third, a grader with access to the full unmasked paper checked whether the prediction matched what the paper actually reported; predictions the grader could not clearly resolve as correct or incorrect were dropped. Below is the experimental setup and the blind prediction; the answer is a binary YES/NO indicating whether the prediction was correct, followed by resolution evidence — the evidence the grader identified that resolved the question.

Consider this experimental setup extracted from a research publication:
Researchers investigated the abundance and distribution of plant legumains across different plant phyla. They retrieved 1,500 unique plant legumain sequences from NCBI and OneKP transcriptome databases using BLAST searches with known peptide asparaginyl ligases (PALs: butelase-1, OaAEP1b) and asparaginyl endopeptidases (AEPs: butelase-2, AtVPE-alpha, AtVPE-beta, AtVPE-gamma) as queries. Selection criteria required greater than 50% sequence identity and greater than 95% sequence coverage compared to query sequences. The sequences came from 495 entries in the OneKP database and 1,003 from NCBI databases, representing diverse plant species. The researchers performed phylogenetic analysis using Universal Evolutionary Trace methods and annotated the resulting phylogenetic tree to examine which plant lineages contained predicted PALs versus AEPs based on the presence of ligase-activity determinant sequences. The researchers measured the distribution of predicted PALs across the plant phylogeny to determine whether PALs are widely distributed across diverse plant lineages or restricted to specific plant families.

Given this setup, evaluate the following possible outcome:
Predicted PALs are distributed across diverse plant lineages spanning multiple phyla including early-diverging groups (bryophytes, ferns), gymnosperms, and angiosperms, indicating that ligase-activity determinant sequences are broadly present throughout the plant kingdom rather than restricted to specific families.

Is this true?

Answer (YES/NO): NO